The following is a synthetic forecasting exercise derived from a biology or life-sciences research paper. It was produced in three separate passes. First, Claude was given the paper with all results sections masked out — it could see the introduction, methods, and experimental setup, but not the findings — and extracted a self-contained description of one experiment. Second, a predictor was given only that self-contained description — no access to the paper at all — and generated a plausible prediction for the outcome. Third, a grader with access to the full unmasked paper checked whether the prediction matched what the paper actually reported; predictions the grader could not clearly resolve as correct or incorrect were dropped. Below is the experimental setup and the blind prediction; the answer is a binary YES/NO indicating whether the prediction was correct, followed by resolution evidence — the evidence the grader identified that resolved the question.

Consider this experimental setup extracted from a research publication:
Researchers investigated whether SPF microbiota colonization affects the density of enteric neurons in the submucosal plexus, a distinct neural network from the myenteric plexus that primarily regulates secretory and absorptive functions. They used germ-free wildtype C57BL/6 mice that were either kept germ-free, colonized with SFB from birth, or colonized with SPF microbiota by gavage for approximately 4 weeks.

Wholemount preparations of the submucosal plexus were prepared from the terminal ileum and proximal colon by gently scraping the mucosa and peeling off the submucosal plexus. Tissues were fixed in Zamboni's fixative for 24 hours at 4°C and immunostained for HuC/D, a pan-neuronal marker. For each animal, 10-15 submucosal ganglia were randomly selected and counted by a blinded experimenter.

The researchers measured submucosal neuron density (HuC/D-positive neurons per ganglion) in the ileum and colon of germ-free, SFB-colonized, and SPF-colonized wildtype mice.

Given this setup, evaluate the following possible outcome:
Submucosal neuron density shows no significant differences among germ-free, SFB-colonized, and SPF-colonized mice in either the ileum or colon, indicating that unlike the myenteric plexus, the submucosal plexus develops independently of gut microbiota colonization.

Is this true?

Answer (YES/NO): NO